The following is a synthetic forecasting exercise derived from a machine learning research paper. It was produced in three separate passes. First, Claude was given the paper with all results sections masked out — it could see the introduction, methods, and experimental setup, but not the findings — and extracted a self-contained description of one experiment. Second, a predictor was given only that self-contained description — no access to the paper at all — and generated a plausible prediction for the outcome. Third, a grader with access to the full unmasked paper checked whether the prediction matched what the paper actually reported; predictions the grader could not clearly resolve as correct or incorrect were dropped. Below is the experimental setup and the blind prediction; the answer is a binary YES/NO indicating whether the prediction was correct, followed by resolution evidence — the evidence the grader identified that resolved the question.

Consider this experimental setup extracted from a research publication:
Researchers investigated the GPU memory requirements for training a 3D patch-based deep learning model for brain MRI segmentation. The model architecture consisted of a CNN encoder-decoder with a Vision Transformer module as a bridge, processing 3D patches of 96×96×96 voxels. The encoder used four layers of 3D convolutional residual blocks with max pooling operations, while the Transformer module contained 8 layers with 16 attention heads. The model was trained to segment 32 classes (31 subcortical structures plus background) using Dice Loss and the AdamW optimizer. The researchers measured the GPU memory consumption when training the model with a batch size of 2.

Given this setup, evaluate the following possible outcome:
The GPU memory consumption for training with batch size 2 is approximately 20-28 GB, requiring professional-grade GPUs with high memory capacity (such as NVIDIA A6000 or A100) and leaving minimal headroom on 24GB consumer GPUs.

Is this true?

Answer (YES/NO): NO